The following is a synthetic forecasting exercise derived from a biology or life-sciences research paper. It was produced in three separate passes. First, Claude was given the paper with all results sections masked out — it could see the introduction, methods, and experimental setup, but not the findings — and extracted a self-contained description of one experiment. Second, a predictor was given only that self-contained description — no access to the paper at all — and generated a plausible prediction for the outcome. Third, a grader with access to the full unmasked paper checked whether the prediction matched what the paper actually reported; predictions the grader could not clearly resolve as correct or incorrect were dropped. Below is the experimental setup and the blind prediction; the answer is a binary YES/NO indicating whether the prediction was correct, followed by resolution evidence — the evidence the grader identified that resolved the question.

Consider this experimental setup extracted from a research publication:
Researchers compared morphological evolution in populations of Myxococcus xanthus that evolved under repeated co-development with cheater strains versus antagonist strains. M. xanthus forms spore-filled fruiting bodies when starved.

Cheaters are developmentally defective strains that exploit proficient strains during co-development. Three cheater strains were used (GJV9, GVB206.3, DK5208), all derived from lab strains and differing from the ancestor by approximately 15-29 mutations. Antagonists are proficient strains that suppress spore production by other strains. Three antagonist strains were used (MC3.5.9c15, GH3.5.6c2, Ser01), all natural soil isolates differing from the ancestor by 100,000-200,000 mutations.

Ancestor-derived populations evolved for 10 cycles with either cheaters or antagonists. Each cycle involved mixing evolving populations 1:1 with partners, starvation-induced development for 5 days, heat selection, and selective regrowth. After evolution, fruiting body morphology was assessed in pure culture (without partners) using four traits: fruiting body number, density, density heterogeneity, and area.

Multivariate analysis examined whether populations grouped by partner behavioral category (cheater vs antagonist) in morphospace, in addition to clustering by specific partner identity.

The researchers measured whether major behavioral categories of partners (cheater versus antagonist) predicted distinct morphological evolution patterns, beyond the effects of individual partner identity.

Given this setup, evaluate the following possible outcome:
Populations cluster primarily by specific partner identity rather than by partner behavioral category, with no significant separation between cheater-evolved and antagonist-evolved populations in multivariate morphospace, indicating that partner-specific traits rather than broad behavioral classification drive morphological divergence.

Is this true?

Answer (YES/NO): NO